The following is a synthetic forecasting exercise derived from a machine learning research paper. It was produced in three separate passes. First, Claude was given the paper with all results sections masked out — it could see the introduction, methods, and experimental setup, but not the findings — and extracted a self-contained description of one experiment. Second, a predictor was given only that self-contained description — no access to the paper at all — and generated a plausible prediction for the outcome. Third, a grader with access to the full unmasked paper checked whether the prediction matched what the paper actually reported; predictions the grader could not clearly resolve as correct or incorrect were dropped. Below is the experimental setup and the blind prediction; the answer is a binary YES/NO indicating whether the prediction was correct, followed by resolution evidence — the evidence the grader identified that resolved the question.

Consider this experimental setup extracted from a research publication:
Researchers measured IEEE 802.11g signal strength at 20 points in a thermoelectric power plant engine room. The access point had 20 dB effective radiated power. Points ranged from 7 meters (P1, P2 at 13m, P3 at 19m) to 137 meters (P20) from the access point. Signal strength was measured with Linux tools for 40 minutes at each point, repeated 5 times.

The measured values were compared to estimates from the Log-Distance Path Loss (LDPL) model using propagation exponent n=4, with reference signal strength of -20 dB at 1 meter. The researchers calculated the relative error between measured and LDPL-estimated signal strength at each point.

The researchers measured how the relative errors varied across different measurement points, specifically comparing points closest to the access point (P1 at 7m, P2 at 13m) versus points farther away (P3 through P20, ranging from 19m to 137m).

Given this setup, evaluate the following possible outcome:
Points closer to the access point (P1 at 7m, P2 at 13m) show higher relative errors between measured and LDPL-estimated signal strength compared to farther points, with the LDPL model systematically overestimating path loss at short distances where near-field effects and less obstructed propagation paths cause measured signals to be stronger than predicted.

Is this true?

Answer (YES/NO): NO